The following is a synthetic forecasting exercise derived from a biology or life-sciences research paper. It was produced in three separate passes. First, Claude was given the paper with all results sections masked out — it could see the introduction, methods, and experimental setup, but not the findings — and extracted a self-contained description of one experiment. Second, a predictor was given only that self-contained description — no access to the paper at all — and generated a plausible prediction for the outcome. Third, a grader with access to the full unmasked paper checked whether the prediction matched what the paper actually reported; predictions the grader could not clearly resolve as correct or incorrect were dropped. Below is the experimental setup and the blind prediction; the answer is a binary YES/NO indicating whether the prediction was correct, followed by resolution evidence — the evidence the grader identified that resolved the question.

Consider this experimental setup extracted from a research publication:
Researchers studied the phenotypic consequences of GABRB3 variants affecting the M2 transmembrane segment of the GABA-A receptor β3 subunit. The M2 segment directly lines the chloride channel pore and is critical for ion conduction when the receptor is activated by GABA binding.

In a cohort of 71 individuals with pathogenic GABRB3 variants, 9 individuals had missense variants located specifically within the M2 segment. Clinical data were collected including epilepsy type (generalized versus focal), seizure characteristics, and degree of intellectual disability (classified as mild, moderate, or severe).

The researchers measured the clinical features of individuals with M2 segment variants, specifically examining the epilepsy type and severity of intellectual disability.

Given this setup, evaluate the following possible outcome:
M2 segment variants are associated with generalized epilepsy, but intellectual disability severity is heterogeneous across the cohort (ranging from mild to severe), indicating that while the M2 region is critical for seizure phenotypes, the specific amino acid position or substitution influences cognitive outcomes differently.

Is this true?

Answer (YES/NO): NO